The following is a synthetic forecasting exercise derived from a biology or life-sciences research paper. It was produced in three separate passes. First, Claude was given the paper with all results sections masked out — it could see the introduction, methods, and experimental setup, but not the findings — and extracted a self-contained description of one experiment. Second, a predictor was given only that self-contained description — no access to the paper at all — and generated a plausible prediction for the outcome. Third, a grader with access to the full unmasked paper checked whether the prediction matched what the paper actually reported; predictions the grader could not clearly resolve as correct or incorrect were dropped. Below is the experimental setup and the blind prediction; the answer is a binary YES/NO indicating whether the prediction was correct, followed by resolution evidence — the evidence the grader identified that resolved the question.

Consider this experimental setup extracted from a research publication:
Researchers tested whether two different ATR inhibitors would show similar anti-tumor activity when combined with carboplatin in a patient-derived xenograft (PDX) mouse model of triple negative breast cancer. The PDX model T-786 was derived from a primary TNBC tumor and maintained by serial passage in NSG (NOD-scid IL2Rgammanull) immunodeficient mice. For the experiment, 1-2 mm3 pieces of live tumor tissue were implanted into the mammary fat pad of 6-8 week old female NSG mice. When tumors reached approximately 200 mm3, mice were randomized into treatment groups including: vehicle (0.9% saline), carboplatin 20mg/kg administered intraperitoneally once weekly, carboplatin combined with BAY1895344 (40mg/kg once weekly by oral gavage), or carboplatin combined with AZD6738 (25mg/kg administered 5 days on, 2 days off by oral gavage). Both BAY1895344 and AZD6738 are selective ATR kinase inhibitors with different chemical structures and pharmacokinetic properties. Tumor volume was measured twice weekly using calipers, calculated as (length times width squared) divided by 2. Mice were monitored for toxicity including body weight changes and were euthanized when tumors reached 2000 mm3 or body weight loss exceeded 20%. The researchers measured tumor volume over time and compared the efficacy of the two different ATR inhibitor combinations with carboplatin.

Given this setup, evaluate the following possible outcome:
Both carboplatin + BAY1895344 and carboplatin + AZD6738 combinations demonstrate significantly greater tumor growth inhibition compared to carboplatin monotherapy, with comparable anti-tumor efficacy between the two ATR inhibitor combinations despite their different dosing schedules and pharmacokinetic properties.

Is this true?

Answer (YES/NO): NO